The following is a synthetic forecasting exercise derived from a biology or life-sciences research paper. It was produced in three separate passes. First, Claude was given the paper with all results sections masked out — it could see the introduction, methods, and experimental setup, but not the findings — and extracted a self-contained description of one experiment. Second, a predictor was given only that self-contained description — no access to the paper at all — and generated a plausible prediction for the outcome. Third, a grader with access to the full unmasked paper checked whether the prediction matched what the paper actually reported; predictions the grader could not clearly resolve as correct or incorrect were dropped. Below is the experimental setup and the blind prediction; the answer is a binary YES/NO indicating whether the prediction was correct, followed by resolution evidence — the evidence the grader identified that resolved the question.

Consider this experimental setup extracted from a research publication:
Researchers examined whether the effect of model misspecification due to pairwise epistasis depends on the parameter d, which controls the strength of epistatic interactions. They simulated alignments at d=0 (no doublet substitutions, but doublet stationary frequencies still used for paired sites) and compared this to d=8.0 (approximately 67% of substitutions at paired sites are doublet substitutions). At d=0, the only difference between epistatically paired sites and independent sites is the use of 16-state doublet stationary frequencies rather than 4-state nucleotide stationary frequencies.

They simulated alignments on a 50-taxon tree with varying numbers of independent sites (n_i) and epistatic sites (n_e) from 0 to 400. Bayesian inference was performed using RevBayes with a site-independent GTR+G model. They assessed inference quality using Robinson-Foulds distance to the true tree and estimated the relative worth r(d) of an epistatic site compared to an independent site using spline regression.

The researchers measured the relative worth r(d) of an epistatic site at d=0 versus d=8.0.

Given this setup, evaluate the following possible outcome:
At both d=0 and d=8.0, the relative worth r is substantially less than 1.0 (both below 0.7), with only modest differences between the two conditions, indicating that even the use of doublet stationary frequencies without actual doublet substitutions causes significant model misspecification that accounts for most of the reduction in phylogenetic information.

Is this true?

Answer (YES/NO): NO